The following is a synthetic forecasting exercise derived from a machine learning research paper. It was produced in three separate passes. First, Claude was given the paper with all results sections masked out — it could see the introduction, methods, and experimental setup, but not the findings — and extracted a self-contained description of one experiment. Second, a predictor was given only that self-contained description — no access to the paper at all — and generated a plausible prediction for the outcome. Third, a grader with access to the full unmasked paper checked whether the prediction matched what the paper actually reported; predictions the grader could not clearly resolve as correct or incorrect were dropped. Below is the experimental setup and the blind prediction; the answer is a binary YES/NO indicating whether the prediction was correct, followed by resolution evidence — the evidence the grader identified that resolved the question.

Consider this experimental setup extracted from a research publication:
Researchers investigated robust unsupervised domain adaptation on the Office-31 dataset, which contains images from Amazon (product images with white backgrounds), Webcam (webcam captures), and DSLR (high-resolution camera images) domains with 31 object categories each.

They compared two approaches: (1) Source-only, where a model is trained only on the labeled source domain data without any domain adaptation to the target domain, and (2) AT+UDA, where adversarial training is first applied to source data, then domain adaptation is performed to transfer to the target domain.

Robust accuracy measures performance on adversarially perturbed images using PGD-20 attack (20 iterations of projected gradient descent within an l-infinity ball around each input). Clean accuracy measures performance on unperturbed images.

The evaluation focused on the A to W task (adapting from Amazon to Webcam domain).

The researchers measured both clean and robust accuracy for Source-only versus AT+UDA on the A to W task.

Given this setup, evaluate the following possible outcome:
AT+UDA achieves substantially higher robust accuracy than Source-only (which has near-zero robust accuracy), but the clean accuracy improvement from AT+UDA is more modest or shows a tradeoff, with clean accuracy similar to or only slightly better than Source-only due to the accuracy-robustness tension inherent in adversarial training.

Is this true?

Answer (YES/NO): NO